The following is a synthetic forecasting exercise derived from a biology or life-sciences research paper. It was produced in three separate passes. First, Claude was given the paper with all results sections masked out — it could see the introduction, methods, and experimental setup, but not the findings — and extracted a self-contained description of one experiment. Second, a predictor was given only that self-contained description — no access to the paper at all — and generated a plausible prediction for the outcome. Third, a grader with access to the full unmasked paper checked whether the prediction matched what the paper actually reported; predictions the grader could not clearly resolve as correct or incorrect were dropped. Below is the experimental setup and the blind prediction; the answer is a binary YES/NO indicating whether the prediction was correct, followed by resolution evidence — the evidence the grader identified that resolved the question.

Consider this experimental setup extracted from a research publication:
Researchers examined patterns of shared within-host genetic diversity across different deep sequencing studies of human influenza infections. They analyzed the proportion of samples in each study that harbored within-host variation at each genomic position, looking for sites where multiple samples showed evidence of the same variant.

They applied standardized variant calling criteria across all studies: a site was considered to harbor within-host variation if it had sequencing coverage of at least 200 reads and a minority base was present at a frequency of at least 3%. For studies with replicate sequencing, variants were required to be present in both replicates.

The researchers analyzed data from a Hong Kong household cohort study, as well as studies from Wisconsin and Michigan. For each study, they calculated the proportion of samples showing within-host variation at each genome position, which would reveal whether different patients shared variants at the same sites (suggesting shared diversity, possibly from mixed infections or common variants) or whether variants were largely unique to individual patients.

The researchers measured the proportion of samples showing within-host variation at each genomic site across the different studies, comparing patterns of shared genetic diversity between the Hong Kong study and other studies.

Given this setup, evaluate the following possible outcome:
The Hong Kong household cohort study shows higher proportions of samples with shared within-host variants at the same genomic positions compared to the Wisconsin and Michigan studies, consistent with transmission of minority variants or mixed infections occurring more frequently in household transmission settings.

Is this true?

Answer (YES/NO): NO